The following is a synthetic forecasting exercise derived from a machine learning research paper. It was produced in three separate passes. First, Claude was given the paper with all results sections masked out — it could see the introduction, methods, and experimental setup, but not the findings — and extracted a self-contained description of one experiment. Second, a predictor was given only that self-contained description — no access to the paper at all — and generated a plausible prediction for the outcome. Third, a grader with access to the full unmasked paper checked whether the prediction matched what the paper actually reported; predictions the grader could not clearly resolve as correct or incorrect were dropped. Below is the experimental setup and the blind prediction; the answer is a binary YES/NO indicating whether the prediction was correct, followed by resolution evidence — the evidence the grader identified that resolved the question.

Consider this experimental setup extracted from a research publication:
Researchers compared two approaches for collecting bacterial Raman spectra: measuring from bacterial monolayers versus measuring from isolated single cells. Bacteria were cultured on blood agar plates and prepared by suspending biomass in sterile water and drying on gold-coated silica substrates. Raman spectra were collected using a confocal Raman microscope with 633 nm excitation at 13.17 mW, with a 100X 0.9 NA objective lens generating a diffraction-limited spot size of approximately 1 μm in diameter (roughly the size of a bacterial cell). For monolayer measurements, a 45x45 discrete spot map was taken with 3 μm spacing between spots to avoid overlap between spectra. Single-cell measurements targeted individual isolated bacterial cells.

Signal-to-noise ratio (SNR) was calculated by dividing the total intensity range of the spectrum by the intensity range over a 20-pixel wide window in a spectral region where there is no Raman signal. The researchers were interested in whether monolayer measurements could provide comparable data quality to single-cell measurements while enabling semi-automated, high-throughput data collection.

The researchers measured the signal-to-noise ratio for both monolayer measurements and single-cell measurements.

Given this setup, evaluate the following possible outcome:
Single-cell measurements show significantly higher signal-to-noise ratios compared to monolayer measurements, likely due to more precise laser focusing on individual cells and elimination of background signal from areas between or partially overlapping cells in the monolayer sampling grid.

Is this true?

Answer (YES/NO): NO